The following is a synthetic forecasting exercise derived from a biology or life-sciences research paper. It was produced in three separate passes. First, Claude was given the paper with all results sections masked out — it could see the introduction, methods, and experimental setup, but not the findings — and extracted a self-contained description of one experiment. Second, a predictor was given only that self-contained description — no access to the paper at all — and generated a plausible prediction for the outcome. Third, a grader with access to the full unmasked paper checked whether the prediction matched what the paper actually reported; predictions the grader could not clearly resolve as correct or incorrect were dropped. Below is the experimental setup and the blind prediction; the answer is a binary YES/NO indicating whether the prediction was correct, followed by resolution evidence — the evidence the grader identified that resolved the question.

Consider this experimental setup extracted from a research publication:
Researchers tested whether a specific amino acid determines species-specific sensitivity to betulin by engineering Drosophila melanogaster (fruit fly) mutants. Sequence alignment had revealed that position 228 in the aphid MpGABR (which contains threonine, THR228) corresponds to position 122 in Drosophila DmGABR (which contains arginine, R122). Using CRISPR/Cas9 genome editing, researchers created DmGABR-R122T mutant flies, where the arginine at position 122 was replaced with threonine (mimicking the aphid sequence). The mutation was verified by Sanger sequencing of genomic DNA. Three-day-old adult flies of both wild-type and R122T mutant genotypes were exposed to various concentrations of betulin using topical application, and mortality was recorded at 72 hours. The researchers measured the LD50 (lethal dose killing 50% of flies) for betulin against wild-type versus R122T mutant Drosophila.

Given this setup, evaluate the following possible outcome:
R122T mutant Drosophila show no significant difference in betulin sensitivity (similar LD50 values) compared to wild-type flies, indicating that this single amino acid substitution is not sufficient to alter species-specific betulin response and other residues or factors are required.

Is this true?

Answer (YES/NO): NO